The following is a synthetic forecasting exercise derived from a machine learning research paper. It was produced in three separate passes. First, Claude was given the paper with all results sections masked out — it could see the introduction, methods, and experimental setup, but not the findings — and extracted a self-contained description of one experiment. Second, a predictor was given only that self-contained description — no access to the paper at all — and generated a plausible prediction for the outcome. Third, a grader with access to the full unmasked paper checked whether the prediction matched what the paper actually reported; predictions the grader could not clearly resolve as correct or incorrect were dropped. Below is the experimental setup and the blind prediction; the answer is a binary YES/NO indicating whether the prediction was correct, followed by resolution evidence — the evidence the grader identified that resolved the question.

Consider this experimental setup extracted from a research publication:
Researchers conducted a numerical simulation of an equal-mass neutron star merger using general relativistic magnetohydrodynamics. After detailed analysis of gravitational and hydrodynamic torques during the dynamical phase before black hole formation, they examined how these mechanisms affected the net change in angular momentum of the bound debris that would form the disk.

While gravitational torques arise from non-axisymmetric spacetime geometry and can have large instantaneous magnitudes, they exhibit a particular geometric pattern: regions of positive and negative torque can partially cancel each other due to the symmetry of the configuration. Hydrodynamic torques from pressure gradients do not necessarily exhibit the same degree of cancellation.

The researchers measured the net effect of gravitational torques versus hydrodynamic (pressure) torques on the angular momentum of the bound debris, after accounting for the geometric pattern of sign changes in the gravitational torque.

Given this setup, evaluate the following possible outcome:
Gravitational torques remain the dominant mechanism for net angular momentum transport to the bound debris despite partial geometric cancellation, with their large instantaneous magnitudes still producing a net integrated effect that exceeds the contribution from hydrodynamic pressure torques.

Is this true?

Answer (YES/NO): NO